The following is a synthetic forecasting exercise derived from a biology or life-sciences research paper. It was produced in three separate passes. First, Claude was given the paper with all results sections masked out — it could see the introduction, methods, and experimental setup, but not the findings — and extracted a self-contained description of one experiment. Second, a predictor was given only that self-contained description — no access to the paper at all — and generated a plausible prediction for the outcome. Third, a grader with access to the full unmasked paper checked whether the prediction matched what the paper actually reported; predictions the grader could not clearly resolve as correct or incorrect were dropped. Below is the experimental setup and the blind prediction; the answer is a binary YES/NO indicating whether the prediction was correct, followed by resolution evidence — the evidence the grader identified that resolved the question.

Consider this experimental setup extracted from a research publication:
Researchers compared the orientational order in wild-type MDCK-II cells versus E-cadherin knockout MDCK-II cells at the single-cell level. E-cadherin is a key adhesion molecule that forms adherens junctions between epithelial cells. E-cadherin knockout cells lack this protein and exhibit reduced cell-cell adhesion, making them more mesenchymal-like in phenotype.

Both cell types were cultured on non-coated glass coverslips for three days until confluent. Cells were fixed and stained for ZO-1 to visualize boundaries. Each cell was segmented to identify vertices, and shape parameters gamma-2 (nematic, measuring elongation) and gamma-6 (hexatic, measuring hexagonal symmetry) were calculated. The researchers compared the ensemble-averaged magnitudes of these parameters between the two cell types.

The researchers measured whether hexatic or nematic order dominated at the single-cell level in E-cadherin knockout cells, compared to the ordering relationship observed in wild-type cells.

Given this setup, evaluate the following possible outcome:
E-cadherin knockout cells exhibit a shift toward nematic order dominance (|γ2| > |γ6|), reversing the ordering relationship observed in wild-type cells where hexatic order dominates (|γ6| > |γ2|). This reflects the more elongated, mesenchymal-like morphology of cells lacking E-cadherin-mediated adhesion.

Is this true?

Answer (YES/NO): NO